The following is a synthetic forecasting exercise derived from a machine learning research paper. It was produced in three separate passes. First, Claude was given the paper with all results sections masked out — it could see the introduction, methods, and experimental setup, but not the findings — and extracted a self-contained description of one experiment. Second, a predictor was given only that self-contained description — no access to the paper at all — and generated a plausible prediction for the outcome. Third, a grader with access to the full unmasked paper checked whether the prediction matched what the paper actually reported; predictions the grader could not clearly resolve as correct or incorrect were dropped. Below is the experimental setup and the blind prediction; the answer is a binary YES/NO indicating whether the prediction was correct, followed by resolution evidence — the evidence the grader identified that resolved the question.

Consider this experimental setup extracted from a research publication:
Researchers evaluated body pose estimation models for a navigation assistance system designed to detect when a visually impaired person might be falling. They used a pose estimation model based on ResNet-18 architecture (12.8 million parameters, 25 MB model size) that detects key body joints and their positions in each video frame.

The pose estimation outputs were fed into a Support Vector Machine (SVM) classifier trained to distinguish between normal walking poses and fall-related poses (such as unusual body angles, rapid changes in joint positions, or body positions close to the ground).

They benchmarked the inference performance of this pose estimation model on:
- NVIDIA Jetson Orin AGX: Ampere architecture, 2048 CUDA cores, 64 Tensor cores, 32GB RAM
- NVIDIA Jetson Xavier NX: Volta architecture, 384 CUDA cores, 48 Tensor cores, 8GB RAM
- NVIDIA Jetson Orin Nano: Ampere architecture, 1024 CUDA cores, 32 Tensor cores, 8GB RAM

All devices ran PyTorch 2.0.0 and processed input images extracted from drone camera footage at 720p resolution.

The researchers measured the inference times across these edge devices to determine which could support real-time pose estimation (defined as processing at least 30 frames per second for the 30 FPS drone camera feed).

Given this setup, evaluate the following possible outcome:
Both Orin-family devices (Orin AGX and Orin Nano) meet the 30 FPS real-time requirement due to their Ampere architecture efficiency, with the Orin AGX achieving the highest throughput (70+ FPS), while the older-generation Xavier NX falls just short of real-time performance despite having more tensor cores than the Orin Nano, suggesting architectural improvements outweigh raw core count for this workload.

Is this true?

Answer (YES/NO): NO